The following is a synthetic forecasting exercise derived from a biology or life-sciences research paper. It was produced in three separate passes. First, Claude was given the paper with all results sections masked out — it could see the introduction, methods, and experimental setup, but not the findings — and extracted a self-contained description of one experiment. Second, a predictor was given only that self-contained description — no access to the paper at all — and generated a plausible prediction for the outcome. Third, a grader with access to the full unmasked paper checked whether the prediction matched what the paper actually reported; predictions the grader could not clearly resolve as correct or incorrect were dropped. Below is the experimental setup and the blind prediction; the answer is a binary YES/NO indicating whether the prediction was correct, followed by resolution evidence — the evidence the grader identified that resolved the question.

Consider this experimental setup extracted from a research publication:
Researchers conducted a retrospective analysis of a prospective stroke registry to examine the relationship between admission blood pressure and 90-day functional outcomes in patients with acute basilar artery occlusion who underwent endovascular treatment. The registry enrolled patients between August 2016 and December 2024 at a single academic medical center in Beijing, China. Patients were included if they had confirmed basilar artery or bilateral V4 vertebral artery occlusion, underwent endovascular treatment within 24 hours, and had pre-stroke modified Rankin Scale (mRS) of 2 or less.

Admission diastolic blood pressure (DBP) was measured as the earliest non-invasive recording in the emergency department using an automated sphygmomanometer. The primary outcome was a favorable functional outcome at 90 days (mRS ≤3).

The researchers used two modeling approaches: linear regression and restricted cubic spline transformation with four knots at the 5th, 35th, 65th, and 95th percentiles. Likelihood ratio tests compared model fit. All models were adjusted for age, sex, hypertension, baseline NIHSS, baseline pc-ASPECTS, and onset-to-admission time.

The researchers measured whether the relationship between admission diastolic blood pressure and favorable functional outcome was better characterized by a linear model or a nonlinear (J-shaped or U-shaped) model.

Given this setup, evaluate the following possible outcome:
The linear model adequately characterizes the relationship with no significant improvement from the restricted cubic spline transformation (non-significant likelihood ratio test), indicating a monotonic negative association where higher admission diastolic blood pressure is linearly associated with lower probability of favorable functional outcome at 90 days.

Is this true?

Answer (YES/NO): NO